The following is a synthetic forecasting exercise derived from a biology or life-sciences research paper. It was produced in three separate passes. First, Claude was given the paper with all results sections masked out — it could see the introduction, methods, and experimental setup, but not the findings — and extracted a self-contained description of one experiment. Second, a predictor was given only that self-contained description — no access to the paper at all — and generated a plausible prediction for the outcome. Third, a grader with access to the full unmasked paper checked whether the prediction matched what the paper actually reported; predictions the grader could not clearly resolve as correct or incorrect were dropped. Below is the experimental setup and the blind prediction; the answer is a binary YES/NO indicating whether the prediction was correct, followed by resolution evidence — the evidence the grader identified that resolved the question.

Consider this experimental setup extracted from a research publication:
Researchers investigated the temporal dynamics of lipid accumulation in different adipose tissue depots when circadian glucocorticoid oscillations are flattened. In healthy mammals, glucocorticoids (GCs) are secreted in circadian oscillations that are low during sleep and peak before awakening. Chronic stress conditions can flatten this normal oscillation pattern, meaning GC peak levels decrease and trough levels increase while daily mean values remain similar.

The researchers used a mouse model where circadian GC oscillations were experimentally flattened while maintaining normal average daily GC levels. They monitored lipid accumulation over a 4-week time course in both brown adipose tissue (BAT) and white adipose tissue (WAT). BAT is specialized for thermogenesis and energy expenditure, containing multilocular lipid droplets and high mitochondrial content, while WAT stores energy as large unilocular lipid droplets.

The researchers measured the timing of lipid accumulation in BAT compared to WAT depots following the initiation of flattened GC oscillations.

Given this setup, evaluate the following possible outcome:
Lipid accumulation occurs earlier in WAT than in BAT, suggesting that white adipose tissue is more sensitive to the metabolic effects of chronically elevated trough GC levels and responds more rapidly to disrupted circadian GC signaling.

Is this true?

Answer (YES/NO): NO